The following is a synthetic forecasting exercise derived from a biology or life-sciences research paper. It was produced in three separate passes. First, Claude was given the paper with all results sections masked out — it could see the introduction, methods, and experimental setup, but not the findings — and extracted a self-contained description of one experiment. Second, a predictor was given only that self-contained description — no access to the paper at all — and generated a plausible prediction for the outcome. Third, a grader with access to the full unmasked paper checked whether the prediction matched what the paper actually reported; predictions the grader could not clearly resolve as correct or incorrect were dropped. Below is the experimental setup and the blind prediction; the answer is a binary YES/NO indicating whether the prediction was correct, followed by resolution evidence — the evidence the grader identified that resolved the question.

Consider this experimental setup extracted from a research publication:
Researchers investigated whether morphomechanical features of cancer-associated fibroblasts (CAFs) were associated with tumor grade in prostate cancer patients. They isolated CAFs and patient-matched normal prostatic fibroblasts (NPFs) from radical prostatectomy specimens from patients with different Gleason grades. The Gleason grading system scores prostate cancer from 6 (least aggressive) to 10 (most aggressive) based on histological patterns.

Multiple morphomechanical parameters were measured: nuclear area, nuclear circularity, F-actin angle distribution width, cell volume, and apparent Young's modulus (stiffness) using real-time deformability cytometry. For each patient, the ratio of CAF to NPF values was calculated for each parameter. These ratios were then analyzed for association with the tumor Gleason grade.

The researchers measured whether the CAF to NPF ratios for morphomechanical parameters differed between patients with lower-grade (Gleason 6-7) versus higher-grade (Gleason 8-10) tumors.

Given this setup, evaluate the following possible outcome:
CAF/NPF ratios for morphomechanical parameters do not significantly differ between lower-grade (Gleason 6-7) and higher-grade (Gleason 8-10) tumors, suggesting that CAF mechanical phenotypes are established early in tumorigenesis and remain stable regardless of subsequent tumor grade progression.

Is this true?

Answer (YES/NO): YES